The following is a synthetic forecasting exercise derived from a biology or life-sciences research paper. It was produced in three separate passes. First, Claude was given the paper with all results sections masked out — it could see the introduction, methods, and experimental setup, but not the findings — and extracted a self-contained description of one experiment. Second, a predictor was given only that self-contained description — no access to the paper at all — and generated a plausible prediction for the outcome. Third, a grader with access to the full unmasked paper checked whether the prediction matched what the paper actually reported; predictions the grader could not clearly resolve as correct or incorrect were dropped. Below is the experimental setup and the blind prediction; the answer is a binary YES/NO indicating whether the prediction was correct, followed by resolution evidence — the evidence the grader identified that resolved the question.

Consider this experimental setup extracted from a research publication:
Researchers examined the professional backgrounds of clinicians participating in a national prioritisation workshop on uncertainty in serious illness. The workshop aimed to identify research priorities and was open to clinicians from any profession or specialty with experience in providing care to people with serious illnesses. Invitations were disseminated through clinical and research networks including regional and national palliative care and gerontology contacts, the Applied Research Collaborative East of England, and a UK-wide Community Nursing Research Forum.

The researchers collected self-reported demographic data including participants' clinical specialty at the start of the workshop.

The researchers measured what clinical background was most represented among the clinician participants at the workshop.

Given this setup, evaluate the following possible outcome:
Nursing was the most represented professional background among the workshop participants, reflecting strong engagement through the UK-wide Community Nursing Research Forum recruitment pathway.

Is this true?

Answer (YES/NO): NO